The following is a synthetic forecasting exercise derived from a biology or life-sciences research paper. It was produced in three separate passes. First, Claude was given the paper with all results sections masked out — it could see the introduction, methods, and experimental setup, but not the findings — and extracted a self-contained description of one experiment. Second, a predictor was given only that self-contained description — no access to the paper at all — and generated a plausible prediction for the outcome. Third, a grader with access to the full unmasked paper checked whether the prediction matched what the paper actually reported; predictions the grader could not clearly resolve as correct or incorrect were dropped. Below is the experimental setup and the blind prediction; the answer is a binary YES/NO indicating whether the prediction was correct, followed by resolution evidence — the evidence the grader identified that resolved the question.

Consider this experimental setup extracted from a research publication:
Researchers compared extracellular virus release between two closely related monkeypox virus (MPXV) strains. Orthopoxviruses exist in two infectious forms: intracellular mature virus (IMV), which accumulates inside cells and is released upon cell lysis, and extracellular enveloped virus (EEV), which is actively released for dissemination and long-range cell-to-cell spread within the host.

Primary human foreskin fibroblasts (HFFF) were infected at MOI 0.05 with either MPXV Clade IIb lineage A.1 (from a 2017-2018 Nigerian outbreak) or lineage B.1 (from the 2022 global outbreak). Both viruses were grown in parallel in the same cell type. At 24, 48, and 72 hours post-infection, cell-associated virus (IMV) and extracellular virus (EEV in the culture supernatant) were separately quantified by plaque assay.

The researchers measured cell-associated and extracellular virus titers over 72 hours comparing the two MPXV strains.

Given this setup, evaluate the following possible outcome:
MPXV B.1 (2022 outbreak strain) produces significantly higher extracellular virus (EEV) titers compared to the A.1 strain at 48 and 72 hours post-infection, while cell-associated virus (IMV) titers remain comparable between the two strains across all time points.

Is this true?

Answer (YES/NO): NO